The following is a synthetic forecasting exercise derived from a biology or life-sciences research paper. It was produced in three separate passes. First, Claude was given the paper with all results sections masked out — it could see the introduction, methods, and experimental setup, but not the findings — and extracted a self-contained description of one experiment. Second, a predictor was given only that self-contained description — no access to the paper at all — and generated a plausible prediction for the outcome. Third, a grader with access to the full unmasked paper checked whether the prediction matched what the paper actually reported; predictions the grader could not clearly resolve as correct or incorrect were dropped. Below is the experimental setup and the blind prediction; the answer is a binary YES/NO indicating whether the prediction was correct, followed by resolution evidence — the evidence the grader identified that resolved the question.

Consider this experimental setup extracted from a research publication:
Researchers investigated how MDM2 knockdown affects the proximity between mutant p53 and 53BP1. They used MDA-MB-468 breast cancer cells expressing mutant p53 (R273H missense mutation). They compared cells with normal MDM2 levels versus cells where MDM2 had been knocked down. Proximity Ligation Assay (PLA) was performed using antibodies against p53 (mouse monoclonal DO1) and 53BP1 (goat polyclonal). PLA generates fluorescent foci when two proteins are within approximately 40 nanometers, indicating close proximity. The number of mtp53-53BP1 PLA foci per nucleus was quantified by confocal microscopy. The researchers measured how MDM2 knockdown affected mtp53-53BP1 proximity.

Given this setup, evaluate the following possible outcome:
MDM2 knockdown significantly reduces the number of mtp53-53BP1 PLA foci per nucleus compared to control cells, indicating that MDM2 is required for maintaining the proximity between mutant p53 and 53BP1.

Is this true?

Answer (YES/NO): NO